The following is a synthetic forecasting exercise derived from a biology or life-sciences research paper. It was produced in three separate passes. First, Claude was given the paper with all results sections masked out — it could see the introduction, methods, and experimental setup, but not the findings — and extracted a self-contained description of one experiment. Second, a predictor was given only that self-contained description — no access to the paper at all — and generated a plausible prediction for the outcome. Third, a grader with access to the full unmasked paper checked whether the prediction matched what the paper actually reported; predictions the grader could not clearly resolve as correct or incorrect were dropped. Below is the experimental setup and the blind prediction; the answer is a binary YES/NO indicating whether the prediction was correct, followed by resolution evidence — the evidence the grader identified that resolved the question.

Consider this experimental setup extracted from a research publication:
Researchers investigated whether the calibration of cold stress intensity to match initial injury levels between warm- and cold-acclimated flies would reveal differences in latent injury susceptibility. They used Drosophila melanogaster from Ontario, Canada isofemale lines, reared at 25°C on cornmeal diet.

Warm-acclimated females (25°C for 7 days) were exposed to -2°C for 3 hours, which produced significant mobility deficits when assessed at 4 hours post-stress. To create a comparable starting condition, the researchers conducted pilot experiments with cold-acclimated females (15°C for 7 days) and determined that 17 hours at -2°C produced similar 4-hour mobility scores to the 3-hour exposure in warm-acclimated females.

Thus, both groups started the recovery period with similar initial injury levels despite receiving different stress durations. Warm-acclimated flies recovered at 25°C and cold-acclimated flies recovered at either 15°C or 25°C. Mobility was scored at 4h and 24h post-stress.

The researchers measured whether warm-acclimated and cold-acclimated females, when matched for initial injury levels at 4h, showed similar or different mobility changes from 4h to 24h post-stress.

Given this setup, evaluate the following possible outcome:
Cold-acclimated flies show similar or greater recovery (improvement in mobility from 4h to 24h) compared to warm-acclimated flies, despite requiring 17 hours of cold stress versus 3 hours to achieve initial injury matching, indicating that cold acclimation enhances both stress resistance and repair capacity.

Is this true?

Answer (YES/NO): NO